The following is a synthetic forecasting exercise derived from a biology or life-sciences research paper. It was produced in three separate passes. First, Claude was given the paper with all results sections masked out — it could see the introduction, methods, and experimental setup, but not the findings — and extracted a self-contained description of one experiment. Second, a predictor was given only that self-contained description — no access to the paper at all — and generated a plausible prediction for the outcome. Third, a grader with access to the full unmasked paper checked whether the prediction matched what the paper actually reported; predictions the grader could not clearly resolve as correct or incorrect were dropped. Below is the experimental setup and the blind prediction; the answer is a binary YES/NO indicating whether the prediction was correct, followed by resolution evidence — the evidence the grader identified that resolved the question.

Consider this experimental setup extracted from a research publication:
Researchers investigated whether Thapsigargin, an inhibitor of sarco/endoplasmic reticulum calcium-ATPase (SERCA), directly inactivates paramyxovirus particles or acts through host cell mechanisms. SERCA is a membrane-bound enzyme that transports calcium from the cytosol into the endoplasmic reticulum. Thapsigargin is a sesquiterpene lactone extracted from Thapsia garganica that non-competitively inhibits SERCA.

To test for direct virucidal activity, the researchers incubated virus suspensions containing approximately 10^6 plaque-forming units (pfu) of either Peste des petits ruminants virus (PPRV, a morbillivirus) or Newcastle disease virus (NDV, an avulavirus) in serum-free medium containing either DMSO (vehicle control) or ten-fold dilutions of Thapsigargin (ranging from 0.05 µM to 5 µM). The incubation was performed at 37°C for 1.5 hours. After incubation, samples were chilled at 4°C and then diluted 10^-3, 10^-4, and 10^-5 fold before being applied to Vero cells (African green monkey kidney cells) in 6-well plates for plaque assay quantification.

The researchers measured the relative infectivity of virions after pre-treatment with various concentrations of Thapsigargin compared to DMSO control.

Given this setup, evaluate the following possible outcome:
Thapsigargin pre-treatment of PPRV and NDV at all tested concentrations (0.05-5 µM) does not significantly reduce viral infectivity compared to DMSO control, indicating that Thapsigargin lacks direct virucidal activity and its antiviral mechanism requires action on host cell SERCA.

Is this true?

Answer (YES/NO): YES